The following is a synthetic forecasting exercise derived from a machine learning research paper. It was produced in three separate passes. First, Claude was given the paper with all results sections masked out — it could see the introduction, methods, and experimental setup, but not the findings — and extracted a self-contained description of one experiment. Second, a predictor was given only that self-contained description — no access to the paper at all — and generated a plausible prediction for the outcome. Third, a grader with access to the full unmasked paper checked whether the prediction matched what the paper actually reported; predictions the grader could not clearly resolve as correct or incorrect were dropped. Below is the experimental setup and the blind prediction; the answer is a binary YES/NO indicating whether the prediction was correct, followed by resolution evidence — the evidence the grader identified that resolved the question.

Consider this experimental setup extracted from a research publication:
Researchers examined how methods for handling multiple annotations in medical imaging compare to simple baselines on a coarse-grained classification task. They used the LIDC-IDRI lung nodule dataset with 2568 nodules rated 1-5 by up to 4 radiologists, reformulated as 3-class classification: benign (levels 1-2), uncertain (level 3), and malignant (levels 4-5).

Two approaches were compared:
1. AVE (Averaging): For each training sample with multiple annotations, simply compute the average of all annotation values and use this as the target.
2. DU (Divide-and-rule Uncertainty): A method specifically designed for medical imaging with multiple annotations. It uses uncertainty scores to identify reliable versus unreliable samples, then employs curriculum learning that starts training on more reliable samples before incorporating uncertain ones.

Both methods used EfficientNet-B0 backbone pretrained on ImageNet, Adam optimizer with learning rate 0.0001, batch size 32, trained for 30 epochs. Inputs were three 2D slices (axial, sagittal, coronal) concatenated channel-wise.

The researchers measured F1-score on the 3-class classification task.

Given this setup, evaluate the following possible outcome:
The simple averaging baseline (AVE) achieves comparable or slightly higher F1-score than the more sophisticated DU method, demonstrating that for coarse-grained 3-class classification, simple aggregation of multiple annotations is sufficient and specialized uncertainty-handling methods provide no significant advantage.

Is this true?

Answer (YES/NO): NO